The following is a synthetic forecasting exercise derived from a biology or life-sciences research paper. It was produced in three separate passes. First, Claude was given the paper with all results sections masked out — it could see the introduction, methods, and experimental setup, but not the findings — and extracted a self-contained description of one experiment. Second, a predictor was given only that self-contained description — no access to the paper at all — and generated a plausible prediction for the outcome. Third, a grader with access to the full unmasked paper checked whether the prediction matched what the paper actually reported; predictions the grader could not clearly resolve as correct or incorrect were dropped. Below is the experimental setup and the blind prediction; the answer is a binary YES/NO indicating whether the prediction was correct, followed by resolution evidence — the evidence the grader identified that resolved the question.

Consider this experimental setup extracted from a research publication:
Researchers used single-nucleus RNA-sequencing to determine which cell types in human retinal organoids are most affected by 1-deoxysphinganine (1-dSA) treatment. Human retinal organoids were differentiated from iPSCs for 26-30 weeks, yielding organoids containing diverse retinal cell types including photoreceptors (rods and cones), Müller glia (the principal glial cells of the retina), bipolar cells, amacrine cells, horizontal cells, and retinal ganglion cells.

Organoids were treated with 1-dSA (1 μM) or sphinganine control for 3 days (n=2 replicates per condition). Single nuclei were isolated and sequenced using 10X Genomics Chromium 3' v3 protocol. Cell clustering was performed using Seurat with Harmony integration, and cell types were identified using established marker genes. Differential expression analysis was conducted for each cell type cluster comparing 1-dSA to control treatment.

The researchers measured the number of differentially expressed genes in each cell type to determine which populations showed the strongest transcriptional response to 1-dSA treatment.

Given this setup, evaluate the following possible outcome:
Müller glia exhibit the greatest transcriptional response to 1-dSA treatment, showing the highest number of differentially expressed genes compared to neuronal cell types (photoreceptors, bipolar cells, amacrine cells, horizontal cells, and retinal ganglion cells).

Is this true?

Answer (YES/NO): NO